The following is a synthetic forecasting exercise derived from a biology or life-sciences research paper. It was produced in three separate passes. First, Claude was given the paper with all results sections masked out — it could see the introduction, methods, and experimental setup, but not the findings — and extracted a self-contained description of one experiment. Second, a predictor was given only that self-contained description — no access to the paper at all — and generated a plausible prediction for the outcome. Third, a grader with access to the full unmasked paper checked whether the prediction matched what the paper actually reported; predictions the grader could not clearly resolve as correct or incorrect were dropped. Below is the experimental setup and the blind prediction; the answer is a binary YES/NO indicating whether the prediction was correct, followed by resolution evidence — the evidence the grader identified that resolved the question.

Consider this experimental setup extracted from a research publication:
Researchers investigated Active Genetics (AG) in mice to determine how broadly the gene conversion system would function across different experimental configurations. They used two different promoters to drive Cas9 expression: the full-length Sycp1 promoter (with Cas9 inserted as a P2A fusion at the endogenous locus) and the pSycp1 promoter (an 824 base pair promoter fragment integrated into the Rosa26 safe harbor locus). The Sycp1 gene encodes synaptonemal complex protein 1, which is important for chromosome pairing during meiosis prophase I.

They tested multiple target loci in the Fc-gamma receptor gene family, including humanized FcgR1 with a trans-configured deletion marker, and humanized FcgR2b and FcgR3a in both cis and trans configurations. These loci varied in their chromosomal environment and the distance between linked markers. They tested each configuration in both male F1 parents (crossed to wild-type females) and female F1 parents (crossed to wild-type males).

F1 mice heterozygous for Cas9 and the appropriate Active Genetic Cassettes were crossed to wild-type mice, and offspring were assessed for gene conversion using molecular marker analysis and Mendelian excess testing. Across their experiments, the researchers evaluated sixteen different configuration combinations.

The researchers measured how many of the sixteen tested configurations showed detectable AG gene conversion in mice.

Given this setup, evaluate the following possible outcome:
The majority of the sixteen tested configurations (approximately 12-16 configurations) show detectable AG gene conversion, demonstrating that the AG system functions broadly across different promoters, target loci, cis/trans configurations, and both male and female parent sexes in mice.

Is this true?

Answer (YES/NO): NO